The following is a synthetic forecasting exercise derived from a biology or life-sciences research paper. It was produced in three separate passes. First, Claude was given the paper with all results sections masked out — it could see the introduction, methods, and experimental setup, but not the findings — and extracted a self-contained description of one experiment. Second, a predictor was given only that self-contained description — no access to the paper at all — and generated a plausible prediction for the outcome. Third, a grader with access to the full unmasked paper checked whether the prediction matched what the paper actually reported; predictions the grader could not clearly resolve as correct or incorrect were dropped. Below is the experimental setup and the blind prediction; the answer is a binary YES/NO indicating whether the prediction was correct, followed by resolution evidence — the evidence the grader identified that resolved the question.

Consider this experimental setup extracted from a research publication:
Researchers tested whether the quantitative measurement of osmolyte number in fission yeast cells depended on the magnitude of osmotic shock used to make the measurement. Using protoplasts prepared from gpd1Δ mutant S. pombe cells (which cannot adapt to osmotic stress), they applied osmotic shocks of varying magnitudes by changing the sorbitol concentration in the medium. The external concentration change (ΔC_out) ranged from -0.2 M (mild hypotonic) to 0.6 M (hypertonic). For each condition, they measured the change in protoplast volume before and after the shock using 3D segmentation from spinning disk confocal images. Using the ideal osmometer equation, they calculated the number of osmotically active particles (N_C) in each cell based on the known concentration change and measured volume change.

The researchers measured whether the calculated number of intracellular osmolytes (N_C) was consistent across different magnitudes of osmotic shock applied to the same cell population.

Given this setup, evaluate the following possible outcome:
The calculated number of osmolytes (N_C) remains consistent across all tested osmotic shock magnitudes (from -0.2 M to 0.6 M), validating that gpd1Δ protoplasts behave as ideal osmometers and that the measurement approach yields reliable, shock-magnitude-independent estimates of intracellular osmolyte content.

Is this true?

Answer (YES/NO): YES